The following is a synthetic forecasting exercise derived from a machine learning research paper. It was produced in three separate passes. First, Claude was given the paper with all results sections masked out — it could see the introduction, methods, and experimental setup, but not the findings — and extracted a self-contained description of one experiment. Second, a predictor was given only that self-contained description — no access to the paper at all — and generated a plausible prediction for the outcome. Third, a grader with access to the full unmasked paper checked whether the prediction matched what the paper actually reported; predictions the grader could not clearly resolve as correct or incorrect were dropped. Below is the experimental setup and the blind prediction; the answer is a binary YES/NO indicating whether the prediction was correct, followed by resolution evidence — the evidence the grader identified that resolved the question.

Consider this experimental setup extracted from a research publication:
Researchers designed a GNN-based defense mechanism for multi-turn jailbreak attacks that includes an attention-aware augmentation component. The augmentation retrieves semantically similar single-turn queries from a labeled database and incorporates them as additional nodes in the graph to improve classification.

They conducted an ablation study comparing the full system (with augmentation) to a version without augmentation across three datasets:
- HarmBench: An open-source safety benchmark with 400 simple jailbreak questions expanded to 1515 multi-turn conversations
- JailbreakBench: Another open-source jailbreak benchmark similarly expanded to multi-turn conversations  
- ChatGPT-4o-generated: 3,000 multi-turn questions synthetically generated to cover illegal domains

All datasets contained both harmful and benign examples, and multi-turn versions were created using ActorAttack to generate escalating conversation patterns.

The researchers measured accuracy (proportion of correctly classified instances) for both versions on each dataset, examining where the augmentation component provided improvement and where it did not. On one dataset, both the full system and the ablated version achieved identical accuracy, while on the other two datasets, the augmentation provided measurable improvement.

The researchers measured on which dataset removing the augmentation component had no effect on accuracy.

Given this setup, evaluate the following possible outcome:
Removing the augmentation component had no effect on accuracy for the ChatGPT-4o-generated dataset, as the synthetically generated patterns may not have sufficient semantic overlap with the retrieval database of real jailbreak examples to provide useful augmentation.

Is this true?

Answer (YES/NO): NO